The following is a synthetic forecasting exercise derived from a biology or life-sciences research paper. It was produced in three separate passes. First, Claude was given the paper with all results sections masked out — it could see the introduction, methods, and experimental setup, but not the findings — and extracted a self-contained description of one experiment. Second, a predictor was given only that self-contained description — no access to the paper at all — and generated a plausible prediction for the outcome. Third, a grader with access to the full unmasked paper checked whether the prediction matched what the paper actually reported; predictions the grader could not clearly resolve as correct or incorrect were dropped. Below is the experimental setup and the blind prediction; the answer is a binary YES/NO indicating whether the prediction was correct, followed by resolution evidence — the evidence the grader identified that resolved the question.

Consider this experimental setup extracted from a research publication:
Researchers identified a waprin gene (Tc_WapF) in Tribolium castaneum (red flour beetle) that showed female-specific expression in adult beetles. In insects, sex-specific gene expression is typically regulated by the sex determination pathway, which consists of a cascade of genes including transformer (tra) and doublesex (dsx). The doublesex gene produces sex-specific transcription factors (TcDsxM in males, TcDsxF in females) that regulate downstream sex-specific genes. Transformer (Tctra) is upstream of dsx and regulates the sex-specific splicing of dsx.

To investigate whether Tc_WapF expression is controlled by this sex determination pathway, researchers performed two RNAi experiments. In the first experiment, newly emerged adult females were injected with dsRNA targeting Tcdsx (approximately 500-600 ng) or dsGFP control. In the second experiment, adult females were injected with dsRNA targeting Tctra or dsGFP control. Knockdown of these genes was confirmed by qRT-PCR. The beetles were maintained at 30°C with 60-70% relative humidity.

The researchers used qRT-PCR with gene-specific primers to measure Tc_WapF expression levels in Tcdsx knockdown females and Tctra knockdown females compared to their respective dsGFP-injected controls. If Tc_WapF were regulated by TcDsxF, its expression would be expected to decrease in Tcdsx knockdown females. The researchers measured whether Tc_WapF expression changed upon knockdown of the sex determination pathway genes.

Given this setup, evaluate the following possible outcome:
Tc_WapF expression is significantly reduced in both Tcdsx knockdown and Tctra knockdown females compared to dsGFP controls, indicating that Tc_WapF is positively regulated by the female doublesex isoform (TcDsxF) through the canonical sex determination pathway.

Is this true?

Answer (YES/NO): NO